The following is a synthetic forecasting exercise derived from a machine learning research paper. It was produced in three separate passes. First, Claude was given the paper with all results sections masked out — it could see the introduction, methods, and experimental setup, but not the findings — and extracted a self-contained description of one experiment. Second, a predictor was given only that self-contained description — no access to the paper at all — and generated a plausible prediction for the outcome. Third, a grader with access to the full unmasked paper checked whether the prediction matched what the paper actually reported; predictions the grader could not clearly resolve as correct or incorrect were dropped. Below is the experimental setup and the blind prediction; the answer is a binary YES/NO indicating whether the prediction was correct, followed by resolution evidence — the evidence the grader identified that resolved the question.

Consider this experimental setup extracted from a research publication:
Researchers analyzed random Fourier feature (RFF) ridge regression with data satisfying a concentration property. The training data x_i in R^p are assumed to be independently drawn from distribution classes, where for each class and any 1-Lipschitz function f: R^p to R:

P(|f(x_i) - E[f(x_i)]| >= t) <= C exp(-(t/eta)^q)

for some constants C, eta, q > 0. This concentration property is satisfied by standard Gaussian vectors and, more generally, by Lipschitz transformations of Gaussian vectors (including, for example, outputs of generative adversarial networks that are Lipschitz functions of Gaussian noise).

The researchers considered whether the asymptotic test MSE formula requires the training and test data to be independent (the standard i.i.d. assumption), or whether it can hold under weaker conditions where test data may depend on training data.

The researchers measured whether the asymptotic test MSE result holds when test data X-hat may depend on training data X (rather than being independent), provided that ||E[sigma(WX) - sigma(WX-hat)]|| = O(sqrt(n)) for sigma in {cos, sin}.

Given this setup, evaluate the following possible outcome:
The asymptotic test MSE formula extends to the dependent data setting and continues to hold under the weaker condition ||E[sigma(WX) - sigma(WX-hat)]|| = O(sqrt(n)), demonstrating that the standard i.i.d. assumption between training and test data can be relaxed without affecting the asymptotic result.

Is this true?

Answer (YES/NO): YES